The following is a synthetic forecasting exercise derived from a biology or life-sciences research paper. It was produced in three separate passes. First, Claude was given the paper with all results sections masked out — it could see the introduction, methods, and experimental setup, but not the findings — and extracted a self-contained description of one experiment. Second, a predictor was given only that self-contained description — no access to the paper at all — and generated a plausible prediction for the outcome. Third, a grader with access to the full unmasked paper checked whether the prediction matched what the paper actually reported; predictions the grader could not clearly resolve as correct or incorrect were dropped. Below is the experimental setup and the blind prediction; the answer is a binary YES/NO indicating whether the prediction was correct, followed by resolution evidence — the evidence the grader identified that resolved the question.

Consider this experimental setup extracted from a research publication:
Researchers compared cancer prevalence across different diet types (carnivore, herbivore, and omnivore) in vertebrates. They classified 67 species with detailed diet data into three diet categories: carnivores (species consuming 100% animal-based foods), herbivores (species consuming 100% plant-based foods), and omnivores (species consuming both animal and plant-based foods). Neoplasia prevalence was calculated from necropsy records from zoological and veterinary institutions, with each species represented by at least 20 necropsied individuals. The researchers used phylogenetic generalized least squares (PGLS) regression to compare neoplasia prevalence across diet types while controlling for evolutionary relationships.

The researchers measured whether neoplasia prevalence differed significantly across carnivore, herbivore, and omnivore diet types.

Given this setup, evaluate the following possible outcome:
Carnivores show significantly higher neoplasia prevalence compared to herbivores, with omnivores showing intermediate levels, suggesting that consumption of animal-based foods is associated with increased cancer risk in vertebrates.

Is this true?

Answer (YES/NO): NO